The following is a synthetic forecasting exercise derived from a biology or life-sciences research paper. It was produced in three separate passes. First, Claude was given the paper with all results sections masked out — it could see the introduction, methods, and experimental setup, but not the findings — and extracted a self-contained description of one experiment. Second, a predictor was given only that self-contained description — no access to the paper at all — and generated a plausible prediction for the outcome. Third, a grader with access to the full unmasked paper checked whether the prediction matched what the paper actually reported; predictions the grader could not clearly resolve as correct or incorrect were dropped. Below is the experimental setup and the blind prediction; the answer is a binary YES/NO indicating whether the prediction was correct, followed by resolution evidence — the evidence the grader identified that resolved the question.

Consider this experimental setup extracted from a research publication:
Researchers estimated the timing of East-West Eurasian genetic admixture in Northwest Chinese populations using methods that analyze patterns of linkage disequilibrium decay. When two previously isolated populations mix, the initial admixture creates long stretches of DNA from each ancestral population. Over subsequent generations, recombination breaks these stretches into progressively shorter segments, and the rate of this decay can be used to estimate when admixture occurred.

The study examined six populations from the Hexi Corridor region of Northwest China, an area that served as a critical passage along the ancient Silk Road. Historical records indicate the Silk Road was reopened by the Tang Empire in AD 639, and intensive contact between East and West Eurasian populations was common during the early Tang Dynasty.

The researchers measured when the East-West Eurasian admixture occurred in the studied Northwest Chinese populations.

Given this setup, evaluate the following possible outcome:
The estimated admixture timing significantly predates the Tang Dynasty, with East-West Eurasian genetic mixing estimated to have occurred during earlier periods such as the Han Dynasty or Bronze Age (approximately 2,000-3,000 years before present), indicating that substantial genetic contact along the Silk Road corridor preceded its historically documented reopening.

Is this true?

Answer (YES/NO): NO